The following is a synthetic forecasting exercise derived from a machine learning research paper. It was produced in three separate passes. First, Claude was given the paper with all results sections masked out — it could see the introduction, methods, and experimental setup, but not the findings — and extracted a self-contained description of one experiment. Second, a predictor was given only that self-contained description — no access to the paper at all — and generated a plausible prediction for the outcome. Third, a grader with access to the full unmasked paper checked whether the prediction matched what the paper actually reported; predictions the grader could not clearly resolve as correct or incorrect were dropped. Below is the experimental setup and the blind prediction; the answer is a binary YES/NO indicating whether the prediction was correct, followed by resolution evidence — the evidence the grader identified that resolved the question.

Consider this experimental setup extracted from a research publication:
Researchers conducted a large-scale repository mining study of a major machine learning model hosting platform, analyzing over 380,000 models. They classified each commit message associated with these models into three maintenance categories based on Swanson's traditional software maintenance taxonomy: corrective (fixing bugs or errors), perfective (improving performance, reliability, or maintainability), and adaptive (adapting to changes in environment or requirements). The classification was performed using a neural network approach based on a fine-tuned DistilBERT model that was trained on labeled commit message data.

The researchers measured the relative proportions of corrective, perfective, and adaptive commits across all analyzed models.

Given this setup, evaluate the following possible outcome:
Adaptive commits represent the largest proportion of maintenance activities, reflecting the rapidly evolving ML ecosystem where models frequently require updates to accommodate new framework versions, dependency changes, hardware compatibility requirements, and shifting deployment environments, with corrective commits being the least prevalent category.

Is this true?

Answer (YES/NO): NO